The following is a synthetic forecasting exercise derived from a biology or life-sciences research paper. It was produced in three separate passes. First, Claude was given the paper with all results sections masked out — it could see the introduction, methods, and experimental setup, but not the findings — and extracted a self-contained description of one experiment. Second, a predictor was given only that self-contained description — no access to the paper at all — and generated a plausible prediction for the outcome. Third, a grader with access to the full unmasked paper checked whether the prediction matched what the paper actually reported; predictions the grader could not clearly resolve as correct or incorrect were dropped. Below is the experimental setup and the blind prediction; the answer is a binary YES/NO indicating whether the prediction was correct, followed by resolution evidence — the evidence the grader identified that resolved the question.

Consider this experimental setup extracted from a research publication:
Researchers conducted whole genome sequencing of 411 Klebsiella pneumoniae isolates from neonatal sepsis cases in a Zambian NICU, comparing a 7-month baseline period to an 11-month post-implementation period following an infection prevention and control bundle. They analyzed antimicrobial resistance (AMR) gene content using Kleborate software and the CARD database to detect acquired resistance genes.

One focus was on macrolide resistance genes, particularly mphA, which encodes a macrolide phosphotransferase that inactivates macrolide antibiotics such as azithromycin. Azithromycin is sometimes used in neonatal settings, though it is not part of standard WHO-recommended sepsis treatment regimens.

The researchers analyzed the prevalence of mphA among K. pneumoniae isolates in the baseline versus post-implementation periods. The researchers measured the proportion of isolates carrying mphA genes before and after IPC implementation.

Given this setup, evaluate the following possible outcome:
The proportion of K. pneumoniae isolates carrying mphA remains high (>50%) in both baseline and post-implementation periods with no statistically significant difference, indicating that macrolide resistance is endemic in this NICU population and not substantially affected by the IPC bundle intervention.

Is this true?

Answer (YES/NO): NO